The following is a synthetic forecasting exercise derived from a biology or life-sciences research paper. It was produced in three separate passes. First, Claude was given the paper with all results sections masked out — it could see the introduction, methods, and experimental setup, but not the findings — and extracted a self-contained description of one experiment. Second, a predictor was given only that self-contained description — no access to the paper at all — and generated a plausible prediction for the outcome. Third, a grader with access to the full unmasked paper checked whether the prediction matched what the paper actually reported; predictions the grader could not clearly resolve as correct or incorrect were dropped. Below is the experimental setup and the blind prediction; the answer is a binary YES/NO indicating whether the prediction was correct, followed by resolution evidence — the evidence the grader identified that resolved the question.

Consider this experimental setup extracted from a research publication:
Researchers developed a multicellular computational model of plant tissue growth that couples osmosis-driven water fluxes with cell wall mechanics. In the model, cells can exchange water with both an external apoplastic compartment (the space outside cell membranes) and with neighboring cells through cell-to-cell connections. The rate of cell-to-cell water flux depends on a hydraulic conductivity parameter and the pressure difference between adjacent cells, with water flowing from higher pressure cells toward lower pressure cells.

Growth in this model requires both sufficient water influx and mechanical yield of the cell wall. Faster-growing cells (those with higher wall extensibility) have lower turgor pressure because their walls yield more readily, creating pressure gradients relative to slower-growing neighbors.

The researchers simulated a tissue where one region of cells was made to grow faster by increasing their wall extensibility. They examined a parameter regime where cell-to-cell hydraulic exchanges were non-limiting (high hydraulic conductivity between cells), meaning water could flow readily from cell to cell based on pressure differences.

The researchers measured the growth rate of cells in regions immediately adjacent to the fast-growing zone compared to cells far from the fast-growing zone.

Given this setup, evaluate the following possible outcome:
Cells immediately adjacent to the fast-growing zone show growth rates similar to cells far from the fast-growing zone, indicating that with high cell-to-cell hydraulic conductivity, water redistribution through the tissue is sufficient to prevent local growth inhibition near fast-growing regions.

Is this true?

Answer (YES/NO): NO